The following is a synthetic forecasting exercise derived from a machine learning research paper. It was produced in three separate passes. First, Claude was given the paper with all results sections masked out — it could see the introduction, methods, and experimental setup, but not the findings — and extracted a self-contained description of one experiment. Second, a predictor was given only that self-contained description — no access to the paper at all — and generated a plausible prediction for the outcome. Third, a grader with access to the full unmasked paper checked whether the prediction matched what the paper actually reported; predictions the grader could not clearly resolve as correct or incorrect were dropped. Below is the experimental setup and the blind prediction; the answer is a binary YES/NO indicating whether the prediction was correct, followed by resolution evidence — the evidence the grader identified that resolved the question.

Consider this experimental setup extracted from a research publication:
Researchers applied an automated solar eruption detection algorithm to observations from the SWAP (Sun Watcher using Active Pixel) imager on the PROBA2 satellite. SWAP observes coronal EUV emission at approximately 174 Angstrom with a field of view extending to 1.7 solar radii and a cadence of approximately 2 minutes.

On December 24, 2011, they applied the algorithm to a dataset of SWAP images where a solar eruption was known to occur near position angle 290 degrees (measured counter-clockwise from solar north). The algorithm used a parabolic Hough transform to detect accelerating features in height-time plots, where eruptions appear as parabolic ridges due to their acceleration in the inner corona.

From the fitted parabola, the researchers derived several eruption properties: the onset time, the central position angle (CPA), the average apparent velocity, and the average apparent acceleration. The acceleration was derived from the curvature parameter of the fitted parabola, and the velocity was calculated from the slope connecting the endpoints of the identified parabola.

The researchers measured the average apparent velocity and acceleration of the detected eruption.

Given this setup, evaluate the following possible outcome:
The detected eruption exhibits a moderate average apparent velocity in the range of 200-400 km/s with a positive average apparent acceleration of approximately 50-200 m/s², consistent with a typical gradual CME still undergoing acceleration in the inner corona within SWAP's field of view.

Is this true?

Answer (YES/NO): NO